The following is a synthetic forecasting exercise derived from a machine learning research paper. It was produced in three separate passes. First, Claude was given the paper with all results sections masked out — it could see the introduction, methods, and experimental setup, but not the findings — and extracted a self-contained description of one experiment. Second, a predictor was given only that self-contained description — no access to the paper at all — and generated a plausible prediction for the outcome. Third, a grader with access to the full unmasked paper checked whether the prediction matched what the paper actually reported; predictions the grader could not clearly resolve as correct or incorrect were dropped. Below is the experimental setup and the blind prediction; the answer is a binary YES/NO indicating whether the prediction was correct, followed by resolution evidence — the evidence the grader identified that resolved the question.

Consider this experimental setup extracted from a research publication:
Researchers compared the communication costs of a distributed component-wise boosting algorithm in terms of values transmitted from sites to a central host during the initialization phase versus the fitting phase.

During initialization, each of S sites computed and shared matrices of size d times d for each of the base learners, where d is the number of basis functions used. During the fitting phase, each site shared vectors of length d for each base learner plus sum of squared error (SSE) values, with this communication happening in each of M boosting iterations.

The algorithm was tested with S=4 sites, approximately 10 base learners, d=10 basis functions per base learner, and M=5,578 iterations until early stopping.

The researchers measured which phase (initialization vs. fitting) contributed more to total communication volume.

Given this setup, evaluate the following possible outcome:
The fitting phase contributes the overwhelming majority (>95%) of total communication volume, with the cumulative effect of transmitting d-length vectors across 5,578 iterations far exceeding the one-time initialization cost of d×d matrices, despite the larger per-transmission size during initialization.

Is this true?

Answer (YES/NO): YES